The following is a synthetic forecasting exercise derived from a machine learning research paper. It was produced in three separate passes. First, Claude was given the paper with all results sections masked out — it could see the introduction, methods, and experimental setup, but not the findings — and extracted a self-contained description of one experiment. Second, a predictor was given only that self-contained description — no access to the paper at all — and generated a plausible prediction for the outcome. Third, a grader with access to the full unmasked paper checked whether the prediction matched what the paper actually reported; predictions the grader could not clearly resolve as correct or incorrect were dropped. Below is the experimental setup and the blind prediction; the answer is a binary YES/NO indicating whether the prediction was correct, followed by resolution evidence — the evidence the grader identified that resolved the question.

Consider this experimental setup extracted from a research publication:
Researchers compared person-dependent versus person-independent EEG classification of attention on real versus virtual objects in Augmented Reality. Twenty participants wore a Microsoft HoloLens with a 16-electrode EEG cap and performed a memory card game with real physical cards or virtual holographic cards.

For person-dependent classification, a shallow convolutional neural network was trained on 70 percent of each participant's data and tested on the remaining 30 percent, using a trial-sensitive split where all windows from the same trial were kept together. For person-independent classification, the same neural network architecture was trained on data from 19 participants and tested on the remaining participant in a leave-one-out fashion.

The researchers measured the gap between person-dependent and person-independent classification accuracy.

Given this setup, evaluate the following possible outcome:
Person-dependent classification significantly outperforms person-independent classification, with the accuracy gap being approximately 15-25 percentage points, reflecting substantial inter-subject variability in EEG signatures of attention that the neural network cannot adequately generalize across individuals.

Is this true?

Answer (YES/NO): YES